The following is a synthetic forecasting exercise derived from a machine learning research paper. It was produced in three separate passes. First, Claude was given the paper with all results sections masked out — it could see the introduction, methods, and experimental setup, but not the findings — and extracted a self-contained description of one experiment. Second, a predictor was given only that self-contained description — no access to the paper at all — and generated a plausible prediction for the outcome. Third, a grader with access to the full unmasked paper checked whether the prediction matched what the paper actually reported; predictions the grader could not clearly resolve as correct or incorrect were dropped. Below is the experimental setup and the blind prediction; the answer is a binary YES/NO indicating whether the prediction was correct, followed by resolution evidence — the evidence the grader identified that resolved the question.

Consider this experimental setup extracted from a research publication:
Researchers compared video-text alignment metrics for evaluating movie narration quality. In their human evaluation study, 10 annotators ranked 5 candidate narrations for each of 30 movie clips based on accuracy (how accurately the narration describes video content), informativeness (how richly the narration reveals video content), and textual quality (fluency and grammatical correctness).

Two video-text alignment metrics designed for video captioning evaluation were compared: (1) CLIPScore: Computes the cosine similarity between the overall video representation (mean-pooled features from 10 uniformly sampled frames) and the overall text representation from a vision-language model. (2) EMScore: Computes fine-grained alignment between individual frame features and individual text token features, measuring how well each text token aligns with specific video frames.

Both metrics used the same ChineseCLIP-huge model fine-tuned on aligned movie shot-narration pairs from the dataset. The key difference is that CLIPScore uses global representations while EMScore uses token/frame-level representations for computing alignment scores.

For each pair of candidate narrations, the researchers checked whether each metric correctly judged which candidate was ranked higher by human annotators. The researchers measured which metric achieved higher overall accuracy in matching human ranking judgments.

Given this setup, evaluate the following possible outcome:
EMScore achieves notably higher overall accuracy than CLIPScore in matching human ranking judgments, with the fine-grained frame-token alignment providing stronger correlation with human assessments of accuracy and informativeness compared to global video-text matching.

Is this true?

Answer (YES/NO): NO